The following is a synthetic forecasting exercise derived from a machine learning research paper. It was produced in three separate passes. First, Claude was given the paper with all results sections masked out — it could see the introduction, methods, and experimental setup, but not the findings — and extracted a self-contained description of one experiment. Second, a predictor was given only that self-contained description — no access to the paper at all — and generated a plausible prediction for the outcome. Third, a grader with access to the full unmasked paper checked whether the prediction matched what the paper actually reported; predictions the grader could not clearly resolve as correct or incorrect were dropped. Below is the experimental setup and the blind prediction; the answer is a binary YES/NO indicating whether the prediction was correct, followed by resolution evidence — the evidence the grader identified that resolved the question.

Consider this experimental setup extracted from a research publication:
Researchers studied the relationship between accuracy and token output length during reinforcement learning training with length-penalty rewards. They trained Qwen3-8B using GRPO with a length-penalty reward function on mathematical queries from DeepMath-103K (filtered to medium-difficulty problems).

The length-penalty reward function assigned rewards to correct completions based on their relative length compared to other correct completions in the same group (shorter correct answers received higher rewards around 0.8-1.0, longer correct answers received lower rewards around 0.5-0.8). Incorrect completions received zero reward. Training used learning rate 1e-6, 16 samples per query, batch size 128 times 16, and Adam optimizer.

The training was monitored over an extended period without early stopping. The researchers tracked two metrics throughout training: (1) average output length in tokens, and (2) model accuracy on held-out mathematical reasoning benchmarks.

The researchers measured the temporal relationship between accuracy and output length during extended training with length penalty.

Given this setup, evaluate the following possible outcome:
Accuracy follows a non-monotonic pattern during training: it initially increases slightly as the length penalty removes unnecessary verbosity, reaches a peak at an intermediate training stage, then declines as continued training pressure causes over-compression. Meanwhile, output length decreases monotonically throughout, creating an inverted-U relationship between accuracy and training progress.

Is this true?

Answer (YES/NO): NO